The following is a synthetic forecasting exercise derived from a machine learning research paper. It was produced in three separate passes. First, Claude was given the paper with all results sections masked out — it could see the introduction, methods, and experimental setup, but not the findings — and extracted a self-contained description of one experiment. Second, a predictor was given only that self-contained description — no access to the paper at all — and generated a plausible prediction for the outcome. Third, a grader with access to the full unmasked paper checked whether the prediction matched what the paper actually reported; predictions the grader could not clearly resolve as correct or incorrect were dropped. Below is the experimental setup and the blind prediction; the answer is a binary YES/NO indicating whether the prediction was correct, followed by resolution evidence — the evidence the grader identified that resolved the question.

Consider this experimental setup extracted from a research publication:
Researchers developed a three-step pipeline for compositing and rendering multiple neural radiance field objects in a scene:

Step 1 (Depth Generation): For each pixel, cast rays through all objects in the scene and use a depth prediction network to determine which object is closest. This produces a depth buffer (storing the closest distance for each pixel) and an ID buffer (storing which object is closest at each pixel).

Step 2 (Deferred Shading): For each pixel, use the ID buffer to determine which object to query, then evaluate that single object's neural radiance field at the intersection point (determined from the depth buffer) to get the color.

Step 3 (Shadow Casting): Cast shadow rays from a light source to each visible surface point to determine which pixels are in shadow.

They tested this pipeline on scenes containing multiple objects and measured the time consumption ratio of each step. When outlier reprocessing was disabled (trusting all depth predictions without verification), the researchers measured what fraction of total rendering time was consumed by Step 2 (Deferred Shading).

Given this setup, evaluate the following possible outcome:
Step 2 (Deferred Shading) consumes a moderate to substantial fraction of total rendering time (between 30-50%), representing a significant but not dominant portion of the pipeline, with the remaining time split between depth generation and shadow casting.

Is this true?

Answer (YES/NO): NO